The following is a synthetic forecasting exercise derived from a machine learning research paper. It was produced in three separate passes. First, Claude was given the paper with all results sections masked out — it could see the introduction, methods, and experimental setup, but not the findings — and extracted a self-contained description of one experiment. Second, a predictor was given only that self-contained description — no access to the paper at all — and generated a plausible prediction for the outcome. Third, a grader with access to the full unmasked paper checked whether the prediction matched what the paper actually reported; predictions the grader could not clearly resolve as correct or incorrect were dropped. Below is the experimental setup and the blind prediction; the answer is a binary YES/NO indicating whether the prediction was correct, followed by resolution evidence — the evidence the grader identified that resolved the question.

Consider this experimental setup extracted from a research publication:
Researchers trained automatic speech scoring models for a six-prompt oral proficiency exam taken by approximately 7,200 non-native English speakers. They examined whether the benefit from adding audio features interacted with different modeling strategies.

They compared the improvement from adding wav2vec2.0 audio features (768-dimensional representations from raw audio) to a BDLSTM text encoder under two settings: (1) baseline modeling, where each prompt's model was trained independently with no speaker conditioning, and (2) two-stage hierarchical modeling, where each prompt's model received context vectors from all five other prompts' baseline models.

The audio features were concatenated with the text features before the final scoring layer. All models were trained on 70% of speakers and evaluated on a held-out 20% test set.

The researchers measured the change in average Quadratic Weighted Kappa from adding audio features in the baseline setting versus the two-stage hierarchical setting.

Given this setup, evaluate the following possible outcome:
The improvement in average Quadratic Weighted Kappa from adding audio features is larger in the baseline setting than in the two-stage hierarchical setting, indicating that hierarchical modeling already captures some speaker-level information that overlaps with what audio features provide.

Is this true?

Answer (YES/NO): YES